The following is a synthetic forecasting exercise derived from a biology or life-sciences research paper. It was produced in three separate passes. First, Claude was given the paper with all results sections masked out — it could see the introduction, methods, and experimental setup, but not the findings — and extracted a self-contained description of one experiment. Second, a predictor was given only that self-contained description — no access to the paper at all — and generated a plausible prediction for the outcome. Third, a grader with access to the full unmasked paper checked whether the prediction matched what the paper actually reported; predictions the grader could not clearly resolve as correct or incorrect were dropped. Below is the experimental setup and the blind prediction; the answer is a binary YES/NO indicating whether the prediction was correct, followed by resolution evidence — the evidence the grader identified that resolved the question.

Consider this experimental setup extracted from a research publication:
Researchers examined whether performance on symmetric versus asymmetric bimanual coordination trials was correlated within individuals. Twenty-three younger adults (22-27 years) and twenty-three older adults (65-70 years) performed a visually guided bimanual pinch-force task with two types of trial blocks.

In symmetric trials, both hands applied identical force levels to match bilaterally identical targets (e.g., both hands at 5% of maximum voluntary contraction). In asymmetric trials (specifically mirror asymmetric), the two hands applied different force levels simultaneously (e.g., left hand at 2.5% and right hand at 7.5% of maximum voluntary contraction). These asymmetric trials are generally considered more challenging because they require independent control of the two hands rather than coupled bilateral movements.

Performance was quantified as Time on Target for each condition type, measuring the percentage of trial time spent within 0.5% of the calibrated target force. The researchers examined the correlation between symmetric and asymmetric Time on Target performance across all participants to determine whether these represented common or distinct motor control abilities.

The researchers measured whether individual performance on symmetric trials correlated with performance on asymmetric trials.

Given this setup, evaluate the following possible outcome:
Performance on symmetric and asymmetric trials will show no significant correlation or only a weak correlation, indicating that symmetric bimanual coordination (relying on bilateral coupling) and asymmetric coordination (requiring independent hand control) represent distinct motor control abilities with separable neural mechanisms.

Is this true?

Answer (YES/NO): NO